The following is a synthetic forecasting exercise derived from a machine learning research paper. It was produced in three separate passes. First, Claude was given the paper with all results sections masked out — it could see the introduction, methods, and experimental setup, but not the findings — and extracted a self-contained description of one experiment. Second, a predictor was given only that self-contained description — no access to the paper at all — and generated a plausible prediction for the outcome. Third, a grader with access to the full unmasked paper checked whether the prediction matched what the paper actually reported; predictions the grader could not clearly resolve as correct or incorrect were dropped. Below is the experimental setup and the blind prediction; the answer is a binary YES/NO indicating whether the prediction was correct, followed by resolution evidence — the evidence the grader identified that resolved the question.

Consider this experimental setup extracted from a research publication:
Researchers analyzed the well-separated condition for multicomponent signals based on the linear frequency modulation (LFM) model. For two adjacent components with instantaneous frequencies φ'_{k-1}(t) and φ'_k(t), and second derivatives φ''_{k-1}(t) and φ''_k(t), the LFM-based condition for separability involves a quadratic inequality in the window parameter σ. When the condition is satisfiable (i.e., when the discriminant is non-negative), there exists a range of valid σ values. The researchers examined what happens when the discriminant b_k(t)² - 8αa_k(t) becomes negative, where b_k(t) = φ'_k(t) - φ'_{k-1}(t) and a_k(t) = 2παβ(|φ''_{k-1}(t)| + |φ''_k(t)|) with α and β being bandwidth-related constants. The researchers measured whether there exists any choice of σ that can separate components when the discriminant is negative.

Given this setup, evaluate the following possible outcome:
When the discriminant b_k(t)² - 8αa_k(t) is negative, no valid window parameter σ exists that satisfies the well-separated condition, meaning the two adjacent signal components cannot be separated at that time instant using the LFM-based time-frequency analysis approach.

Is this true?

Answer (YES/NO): YES